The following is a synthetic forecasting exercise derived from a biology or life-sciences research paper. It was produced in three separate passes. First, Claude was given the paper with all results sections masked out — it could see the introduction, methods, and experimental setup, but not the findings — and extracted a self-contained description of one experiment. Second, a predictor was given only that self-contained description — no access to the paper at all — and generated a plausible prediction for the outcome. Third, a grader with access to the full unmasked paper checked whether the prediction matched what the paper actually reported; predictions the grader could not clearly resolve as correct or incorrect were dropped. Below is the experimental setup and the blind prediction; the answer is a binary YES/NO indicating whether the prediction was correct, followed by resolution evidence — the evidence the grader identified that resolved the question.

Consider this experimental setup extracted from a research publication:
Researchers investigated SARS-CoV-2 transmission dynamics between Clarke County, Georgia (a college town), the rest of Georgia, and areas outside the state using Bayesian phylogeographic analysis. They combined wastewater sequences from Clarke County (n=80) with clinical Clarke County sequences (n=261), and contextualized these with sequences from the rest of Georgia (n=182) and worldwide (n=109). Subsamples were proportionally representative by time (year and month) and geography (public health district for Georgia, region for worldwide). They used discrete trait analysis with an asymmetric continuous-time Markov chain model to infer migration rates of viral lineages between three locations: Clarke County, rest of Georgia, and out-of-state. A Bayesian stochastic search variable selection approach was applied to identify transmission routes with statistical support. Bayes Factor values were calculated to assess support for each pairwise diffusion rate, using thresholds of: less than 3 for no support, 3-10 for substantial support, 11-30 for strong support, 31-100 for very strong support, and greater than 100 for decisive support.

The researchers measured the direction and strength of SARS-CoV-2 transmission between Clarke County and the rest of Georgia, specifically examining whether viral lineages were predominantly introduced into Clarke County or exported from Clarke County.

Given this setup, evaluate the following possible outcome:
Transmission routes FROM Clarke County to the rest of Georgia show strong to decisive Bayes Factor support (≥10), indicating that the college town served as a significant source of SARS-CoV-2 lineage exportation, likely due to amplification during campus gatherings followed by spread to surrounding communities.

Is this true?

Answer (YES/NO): YES